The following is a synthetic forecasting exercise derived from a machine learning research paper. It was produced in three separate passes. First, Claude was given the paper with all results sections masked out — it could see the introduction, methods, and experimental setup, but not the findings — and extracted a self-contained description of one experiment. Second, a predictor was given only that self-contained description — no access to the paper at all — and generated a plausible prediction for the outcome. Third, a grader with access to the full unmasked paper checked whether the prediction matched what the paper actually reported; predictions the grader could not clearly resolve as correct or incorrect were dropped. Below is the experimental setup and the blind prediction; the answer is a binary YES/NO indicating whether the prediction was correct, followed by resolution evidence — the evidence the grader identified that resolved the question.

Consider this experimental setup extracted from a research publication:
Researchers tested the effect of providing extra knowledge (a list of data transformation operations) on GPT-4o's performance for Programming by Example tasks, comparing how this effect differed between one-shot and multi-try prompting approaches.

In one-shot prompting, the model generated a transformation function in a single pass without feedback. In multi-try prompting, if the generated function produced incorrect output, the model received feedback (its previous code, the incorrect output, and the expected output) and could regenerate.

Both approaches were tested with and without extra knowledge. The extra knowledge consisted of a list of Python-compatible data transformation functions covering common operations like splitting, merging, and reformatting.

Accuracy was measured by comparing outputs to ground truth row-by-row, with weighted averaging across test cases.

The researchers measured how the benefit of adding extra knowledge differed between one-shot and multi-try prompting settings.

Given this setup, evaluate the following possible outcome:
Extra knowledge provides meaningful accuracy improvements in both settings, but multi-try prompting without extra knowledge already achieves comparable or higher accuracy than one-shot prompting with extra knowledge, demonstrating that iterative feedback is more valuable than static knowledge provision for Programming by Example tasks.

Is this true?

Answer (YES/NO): NO